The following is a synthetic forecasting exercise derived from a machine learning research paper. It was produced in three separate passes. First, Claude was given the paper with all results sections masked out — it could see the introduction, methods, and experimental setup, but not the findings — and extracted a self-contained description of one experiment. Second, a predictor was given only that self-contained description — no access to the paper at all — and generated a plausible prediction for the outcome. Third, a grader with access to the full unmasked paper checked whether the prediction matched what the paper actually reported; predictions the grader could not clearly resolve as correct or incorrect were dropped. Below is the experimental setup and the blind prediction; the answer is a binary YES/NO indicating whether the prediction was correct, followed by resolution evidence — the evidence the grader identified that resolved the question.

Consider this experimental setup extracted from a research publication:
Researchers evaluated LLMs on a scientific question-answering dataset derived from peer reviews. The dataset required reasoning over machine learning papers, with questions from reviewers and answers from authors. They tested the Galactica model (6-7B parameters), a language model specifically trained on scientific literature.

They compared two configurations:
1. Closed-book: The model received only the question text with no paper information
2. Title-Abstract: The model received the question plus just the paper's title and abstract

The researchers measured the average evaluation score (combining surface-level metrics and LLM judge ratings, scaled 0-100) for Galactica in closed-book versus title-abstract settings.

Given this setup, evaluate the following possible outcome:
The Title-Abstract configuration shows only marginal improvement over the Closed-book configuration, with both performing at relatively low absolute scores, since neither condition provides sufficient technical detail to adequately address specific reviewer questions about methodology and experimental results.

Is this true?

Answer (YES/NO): NO